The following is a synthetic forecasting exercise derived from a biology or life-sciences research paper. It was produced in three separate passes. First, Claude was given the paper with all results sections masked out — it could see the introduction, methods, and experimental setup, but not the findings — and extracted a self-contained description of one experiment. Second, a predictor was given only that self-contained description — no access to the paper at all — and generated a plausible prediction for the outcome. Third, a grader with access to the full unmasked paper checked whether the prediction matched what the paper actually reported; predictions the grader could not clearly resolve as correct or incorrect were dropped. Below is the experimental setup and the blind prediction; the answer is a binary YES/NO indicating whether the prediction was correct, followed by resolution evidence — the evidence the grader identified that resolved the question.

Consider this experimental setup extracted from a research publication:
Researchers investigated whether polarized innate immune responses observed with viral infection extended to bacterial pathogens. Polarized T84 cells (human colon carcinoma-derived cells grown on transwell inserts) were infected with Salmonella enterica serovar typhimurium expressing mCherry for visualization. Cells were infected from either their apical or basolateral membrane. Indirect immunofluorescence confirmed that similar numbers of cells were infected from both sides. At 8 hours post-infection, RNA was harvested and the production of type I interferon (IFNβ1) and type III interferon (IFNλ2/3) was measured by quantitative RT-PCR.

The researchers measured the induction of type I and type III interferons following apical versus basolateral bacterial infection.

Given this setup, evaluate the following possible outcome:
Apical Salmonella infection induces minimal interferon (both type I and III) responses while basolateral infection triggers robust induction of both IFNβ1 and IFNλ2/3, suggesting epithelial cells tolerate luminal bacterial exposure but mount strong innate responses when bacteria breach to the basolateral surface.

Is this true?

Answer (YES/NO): NO